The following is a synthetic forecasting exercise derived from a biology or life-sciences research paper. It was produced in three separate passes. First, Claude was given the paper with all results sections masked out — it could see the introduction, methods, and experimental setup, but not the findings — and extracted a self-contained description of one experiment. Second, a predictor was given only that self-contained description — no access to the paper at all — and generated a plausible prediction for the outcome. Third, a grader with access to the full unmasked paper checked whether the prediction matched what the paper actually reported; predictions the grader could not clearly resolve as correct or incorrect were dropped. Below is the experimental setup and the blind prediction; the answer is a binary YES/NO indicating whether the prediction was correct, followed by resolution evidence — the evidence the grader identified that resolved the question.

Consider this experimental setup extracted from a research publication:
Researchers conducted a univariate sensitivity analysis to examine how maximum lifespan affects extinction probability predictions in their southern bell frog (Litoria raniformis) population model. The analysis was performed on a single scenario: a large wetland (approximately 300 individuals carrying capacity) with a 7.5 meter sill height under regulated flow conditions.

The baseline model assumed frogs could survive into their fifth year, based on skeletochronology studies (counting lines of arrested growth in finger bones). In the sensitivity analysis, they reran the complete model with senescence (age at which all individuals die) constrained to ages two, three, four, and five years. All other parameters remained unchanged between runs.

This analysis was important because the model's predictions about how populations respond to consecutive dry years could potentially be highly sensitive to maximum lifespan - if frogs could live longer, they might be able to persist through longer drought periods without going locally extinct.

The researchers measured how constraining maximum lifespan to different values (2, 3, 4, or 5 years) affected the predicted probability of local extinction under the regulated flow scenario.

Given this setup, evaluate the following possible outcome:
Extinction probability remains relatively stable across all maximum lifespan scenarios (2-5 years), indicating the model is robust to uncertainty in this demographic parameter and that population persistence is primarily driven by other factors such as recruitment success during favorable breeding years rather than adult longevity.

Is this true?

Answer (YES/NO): YES